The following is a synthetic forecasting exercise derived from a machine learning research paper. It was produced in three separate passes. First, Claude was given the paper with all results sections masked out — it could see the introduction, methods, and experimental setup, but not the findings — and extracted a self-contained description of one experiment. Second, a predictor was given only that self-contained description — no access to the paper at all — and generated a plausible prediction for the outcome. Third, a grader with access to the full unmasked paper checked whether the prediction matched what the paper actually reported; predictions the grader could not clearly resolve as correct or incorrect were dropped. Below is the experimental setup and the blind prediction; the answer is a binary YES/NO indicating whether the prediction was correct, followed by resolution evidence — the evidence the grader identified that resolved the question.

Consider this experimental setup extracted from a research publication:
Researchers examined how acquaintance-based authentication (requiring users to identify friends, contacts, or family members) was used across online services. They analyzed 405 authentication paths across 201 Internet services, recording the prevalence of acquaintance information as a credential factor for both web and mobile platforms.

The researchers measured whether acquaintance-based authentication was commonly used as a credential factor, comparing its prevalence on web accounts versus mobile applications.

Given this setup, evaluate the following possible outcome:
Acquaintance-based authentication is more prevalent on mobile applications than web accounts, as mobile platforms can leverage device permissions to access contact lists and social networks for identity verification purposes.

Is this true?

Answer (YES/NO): YES